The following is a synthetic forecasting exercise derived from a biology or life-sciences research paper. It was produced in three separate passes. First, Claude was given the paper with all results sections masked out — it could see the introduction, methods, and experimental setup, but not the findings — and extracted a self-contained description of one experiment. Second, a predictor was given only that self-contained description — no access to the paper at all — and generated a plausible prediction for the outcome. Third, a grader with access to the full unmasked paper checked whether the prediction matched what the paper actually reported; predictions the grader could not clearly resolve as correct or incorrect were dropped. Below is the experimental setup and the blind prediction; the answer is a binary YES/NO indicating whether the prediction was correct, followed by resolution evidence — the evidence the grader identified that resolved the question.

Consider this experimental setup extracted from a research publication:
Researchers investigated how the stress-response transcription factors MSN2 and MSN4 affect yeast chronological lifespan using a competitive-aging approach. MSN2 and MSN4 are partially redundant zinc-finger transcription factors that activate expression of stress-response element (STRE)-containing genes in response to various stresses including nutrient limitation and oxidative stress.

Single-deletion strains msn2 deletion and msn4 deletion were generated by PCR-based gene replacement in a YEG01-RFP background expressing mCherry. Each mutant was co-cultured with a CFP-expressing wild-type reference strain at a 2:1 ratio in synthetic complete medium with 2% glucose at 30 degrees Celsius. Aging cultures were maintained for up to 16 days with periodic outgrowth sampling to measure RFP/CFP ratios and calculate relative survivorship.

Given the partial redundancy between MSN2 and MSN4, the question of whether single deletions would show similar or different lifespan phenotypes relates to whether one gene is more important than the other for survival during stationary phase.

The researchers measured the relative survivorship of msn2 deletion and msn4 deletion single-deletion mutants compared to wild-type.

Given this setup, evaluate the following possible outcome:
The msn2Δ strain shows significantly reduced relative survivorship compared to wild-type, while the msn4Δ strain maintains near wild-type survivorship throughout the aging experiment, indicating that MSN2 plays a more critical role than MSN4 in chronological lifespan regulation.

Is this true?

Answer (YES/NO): NO